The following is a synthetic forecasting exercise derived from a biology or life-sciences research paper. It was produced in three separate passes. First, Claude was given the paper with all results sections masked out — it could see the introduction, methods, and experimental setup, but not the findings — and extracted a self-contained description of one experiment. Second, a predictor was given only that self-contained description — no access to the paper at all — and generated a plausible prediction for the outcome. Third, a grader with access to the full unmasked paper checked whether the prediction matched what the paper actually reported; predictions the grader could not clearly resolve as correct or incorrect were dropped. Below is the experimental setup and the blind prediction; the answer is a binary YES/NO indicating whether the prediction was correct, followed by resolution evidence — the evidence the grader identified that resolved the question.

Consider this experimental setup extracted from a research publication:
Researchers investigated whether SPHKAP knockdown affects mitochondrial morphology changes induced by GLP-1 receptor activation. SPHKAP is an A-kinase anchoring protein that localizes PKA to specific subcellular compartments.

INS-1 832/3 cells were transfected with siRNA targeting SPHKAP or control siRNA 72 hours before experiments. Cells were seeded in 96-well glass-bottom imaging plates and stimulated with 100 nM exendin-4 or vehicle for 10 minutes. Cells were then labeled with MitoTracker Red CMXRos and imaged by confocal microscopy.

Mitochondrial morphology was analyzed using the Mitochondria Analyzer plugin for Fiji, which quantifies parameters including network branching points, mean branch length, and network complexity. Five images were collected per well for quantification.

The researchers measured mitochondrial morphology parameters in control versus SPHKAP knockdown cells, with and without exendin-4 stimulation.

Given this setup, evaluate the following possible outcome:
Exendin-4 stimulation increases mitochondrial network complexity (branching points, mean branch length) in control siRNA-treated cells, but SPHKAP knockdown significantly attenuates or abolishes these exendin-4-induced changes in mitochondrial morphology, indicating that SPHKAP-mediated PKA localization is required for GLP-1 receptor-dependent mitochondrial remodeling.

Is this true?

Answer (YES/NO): NO